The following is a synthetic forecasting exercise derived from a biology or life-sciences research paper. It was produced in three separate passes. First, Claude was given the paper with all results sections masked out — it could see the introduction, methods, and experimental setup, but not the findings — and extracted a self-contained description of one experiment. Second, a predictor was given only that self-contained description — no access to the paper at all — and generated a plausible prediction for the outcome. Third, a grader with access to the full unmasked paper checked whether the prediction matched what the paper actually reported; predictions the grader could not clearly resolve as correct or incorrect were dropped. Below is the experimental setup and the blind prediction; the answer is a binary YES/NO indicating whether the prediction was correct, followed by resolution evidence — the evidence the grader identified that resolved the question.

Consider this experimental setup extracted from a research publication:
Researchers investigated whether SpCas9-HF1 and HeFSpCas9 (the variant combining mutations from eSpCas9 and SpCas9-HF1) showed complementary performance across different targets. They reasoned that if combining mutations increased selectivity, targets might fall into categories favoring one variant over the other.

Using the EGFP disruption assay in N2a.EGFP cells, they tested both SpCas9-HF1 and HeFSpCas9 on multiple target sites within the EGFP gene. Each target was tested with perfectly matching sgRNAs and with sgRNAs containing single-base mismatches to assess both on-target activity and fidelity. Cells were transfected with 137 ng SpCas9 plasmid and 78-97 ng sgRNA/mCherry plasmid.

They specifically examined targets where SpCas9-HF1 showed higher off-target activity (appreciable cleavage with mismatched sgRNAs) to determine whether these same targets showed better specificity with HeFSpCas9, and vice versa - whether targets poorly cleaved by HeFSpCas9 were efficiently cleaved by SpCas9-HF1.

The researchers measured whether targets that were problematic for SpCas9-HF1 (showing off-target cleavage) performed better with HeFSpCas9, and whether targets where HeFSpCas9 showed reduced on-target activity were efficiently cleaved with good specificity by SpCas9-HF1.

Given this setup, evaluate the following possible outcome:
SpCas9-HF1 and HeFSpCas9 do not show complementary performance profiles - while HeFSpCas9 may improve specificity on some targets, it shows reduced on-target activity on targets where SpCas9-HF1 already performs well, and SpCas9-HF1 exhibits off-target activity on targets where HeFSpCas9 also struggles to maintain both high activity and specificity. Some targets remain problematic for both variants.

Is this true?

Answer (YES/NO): NO